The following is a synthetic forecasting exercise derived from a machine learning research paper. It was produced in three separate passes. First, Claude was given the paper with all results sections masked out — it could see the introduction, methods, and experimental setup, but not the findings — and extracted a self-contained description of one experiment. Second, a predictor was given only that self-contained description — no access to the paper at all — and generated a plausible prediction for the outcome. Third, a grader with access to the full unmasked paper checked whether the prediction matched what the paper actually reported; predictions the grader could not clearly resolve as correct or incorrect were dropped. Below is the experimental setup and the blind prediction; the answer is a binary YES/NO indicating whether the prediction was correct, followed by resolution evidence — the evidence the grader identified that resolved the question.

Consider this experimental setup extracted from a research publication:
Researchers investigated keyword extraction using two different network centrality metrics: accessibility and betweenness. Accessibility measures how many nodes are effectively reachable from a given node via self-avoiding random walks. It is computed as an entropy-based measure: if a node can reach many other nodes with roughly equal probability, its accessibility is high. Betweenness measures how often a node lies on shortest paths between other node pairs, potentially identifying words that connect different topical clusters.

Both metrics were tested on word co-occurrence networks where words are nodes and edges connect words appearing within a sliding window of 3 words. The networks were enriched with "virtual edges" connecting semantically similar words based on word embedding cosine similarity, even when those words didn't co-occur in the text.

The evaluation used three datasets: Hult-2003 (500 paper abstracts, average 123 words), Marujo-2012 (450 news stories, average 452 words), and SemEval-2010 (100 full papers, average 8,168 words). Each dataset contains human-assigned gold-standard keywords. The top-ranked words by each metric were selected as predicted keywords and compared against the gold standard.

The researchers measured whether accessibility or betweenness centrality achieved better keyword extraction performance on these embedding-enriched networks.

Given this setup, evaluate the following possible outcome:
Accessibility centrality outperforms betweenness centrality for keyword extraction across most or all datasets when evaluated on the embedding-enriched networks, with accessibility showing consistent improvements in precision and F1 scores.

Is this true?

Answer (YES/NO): NO